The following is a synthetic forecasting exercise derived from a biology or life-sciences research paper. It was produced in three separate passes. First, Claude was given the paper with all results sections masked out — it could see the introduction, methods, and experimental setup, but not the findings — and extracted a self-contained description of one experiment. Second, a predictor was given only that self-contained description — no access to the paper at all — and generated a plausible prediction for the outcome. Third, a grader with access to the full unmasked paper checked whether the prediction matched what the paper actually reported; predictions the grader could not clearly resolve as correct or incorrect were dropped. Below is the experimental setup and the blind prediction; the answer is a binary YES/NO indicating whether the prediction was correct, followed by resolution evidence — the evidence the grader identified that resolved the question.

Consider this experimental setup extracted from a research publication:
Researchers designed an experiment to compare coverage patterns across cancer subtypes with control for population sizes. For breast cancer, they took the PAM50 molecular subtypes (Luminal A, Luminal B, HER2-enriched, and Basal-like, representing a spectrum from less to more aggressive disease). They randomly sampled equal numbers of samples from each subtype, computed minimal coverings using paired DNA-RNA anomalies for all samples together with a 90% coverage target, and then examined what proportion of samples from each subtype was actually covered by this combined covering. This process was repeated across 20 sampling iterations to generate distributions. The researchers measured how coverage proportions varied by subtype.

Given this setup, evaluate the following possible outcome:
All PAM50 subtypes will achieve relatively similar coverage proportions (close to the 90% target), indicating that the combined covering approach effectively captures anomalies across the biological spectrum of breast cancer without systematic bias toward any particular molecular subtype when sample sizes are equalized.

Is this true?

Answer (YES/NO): NO